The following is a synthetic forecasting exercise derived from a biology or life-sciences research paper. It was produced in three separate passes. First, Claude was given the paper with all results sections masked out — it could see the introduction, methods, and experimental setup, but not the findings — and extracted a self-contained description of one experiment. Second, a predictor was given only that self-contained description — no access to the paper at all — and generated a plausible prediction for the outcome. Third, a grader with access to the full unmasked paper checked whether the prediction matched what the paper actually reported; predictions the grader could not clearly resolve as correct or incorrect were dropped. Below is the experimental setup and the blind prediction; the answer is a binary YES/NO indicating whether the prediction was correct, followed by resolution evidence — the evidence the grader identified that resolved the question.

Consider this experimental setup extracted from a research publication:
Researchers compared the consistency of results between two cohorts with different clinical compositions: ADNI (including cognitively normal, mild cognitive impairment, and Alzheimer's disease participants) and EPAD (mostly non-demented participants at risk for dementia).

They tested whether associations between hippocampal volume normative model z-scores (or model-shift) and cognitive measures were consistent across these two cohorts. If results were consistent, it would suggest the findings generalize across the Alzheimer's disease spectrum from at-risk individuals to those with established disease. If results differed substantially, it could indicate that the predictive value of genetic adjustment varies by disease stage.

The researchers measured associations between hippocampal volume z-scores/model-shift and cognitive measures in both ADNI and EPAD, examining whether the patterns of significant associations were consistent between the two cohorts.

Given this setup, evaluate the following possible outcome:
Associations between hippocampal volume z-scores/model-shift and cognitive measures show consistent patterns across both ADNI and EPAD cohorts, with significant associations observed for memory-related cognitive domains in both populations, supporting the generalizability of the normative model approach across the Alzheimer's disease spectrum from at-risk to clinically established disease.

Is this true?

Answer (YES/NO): NO